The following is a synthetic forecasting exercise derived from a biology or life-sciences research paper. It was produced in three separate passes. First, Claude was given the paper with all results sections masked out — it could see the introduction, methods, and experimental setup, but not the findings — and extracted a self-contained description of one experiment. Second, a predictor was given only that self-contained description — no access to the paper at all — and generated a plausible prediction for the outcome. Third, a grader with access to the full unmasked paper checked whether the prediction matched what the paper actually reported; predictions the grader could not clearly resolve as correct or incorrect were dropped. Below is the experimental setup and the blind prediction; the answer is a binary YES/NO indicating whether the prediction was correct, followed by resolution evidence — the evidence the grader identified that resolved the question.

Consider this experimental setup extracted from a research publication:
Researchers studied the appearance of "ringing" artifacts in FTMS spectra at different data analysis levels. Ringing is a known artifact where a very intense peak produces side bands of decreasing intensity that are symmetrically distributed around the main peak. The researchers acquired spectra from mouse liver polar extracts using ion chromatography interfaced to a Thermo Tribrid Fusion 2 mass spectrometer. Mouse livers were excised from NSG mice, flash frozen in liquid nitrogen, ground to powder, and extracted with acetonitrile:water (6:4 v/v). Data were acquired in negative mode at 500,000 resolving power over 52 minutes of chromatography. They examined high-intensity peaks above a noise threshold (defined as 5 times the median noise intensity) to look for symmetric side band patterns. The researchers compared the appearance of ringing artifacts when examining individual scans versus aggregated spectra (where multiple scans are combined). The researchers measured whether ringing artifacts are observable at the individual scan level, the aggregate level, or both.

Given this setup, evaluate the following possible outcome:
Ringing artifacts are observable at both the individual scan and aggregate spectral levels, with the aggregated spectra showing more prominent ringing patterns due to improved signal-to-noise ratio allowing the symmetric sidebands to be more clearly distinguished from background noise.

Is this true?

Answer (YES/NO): NO